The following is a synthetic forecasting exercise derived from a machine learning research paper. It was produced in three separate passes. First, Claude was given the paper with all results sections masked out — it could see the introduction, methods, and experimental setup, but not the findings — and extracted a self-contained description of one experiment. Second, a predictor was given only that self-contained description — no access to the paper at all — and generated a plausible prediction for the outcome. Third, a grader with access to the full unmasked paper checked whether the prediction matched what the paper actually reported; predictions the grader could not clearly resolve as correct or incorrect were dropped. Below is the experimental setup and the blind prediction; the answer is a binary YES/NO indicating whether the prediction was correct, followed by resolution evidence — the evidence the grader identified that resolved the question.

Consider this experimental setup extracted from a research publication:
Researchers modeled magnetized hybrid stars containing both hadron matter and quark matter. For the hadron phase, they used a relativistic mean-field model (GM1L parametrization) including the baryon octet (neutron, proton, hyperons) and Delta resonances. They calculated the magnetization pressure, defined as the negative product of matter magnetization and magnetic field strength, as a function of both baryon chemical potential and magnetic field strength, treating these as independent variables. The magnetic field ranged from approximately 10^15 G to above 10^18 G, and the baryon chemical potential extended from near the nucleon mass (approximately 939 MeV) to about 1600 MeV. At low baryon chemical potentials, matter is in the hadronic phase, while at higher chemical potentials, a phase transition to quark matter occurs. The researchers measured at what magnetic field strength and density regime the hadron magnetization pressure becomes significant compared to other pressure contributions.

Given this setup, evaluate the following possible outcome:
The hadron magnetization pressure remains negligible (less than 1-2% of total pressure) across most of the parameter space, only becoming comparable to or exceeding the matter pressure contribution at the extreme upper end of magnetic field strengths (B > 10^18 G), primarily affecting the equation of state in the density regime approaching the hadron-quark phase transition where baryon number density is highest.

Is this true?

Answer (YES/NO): NO